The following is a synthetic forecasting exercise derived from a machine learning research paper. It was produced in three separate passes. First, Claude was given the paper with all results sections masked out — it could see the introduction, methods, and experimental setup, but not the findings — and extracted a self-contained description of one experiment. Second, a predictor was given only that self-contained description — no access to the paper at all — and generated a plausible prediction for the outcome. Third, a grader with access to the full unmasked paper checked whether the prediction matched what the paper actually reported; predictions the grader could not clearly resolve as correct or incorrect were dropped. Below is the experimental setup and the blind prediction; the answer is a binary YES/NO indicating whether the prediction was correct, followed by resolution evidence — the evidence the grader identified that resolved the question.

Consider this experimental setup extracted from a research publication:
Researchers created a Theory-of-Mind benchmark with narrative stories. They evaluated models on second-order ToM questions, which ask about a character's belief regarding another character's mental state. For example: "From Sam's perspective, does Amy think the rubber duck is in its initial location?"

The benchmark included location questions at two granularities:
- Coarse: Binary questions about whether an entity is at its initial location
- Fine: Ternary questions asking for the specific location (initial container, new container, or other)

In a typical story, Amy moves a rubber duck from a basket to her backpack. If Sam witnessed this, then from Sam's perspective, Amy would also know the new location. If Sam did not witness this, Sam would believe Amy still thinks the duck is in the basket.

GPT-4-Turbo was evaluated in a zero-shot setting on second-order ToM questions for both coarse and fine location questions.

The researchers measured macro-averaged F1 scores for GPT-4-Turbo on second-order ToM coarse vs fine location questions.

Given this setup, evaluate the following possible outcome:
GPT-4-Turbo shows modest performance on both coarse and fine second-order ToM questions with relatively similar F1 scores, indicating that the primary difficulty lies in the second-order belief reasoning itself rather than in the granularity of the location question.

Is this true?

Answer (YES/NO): NO